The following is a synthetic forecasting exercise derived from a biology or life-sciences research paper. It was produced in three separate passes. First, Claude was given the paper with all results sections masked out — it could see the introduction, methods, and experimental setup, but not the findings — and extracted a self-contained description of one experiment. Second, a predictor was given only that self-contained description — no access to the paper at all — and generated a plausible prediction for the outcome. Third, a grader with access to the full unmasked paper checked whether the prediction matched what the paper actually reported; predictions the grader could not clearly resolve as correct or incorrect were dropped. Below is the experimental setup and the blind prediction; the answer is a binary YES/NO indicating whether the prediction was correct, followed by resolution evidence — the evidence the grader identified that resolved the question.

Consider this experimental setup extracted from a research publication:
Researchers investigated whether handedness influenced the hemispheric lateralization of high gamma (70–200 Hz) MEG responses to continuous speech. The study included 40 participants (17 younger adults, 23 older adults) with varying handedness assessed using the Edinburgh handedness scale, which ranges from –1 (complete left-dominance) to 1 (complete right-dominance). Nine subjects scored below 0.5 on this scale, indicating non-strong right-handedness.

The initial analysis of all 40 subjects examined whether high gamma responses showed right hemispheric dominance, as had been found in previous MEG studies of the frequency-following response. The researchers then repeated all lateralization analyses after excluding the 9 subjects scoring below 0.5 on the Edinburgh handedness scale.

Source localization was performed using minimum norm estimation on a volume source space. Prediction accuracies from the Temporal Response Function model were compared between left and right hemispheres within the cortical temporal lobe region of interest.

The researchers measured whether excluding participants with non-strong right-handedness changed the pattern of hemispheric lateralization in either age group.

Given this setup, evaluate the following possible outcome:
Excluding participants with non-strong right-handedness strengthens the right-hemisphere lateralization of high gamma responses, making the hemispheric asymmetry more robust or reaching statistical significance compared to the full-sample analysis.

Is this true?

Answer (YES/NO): NO